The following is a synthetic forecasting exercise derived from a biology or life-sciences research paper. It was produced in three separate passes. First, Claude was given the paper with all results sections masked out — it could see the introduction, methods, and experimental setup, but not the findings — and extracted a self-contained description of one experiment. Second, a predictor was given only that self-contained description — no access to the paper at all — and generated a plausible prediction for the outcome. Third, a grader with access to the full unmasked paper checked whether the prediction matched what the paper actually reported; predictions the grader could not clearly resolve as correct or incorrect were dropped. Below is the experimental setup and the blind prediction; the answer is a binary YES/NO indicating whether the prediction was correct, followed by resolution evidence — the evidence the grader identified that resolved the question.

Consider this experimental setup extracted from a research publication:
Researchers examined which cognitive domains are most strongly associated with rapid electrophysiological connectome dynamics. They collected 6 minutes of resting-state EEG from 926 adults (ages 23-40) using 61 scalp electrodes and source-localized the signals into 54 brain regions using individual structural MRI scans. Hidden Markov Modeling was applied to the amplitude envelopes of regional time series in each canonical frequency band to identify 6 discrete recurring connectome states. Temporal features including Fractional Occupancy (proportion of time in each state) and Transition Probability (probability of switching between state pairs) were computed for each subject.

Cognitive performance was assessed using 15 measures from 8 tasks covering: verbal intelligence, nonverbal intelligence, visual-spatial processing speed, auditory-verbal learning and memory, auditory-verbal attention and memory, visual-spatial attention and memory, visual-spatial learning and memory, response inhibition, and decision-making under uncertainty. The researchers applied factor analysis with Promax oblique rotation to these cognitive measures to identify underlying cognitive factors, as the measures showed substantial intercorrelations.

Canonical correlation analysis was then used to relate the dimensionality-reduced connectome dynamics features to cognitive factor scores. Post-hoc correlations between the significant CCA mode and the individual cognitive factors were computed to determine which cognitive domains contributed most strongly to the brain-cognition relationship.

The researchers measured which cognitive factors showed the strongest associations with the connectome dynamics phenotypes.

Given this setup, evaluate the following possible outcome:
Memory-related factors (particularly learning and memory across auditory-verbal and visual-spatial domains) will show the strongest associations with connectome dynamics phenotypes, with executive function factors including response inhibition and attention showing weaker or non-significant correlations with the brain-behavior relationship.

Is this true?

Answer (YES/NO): NO